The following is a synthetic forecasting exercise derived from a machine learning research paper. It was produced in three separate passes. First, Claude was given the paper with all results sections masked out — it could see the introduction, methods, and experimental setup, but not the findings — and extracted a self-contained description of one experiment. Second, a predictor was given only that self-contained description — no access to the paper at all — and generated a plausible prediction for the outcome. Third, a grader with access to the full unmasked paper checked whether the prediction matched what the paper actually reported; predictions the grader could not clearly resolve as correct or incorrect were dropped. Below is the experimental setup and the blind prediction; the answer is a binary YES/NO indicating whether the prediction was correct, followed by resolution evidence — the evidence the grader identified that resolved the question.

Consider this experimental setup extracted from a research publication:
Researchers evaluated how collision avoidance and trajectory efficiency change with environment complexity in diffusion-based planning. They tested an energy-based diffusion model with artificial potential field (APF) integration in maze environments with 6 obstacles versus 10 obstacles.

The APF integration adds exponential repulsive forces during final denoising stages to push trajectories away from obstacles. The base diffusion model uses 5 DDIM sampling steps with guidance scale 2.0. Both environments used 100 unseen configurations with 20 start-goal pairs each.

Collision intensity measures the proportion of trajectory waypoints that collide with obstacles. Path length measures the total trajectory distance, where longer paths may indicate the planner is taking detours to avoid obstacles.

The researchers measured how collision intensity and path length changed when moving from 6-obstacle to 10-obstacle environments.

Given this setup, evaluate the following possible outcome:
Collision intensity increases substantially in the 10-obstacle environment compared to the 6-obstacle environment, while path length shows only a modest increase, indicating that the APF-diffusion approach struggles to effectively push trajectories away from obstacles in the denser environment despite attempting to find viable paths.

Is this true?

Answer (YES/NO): YES